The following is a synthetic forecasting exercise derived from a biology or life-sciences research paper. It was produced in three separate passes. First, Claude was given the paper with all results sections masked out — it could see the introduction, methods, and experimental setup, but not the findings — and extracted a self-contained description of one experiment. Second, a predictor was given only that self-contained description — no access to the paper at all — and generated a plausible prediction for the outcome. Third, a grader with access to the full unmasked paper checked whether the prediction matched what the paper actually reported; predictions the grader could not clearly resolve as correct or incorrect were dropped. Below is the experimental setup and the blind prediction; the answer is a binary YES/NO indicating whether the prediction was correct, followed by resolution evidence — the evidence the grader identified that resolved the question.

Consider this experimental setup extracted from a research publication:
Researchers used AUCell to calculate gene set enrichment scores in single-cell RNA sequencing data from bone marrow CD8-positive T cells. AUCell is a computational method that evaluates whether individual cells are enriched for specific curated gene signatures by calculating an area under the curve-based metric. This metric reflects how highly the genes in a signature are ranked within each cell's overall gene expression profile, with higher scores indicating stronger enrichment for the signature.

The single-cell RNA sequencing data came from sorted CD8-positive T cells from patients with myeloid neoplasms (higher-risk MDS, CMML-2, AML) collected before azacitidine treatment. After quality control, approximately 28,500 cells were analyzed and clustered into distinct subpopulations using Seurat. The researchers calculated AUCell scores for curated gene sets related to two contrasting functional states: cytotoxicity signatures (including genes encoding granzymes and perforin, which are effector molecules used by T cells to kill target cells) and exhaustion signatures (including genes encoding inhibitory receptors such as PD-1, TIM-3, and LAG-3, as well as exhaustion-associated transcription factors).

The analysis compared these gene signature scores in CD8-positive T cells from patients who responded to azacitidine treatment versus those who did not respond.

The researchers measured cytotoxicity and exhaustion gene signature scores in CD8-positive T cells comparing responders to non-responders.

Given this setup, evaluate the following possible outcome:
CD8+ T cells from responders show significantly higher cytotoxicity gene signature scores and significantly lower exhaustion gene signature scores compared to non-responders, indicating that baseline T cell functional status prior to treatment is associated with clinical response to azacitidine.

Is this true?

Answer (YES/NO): NO